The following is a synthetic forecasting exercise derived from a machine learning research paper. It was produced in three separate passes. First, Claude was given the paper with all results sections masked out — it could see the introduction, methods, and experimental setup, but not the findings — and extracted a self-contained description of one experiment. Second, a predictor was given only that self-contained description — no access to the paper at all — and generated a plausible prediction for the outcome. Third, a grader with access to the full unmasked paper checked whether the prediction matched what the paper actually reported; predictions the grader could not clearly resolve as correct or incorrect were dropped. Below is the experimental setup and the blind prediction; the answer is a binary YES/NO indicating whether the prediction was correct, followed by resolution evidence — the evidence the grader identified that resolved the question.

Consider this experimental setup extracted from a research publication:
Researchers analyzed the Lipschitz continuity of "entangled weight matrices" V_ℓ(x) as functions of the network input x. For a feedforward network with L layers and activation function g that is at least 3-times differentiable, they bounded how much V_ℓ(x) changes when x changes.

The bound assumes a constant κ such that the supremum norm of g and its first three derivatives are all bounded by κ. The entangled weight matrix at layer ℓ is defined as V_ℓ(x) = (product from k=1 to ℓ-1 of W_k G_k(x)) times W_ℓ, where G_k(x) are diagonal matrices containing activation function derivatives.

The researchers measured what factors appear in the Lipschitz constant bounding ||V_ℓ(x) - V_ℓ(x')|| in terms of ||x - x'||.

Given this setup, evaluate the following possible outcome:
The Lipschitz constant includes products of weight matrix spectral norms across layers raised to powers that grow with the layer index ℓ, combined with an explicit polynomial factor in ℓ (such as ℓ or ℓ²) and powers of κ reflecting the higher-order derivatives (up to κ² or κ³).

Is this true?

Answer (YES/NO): NO